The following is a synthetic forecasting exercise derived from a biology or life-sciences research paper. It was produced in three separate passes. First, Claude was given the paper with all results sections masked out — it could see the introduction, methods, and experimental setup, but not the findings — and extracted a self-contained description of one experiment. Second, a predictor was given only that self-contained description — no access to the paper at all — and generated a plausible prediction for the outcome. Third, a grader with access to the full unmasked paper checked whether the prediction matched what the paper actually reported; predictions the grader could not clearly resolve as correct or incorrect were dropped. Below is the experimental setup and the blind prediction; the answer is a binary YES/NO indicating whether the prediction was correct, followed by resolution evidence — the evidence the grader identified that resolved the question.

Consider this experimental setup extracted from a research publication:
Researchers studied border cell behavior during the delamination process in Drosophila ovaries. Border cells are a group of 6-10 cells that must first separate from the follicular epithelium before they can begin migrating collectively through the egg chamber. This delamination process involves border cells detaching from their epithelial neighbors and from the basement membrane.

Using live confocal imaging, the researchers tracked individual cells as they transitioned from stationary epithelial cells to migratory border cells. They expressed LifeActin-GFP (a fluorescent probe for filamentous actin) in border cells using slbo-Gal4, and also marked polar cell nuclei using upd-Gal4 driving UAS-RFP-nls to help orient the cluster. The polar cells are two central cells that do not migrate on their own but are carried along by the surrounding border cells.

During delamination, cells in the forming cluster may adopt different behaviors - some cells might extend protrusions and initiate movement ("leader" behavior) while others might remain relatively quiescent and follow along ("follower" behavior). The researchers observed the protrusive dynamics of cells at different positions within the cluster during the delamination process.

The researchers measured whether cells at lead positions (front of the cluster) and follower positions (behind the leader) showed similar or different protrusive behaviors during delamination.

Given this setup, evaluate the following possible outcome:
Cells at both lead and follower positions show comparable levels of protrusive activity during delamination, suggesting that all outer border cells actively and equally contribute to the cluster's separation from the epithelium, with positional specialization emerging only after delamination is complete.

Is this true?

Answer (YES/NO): NO